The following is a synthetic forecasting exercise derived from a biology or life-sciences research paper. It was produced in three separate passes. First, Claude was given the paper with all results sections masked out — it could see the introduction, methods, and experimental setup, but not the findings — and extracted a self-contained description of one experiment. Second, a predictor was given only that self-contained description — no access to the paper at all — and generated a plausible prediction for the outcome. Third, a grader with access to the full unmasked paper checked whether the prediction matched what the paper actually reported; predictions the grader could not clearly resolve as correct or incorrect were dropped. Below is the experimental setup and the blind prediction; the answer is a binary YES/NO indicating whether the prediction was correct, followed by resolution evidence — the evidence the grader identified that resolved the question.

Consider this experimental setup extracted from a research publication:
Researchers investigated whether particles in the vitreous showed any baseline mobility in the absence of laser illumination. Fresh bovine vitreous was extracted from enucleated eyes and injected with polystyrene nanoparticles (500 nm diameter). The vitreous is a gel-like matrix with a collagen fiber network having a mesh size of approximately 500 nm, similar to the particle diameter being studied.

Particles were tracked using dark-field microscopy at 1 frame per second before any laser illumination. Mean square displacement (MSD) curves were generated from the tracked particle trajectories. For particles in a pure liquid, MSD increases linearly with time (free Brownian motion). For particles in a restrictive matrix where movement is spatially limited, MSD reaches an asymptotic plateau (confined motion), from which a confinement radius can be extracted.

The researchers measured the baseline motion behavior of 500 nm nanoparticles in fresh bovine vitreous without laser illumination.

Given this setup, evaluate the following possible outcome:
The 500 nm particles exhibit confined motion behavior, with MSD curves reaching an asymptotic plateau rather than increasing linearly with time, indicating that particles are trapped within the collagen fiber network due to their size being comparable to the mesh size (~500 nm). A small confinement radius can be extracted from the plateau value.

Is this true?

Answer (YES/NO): YES